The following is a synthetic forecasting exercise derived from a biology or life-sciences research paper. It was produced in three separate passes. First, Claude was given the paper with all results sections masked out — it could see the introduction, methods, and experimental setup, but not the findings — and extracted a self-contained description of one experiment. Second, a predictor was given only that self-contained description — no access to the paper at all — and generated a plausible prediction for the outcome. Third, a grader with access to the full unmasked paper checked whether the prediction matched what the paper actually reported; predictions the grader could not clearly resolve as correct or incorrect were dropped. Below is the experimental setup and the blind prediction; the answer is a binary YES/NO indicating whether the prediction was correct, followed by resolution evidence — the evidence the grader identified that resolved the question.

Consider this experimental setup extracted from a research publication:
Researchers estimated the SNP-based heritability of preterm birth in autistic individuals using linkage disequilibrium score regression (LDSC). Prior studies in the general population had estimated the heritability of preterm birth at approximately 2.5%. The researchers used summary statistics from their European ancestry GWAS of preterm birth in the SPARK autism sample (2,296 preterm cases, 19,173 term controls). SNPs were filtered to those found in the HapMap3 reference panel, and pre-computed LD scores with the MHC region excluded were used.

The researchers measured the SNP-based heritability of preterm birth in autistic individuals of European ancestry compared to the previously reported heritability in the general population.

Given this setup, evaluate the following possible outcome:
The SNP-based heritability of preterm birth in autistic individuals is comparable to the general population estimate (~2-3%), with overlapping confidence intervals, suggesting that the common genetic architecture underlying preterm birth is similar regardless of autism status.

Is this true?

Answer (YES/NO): NO